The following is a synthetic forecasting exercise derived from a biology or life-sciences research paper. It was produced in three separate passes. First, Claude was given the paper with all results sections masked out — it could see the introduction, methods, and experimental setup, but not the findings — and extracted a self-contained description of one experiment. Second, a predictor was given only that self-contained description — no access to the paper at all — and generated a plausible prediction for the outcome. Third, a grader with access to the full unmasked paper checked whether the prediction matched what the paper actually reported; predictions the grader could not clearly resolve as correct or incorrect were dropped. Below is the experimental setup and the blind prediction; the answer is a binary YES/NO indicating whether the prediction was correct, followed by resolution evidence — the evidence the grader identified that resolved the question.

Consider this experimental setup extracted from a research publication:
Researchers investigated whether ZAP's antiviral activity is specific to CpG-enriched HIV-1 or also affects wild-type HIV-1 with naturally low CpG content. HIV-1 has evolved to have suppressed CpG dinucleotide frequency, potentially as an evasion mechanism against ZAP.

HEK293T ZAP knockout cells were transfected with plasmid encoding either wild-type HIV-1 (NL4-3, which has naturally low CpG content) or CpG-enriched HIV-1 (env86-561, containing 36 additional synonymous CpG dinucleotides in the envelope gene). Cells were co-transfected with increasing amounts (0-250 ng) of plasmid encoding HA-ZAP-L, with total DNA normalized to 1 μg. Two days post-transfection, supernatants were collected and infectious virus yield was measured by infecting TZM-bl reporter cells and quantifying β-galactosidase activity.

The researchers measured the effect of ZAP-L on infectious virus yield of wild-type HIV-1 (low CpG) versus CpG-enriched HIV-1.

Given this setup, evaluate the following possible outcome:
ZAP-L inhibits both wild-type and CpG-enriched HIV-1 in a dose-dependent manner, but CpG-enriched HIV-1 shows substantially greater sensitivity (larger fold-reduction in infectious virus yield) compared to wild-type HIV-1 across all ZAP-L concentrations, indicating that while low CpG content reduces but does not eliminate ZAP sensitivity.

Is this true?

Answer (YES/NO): NO